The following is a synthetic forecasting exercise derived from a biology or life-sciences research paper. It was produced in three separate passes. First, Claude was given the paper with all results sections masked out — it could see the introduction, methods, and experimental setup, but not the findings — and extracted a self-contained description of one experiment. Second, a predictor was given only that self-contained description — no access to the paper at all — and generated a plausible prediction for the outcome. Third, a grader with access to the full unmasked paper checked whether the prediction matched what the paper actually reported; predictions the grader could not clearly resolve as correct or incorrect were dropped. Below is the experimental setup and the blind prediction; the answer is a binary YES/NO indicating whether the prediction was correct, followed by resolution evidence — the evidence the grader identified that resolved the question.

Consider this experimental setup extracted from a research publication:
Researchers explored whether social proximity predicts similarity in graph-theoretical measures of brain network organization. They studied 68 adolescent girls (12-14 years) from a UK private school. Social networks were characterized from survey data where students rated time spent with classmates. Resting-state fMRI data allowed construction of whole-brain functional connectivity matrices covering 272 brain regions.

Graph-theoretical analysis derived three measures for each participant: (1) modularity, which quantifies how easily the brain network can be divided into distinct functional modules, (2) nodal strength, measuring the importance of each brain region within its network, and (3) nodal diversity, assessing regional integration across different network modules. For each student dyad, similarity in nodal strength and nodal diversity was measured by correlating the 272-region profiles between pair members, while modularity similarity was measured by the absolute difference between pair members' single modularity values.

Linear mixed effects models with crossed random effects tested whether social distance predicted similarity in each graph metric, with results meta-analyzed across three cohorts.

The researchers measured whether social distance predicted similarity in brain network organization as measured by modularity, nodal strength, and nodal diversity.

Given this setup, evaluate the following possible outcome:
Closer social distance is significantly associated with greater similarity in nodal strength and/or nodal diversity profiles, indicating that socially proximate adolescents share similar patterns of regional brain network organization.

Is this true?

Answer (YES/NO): NO